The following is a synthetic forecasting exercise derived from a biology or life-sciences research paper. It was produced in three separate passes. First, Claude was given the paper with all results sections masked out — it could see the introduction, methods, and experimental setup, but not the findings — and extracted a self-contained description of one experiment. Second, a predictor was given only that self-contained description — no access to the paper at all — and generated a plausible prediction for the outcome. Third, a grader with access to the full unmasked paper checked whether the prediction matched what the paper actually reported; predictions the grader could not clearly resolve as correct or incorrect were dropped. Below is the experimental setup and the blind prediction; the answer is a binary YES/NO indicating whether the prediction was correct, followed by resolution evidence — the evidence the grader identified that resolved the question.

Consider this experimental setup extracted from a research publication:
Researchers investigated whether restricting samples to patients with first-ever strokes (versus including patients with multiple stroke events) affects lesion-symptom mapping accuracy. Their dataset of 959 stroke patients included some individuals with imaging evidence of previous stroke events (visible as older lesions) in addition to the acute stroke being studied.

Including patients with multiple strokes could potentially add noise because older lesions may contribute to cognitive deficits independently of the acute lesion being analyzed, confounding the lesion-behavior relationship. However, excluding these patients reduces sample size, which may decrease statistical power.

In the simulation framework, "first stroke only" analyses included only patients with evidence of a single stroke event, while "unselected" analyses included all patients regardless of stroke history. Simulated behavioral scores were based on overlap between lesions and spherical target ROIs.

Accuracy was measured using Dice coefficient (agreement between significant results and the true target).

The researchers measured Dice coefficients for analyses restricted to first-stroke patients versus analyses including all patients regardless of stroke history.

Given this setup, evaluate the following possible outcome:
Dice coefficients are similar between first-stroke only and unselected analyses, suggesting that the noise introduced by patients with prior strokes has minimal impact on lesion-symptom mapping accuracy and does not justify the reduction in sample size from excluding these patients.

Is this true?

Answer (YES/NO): NO